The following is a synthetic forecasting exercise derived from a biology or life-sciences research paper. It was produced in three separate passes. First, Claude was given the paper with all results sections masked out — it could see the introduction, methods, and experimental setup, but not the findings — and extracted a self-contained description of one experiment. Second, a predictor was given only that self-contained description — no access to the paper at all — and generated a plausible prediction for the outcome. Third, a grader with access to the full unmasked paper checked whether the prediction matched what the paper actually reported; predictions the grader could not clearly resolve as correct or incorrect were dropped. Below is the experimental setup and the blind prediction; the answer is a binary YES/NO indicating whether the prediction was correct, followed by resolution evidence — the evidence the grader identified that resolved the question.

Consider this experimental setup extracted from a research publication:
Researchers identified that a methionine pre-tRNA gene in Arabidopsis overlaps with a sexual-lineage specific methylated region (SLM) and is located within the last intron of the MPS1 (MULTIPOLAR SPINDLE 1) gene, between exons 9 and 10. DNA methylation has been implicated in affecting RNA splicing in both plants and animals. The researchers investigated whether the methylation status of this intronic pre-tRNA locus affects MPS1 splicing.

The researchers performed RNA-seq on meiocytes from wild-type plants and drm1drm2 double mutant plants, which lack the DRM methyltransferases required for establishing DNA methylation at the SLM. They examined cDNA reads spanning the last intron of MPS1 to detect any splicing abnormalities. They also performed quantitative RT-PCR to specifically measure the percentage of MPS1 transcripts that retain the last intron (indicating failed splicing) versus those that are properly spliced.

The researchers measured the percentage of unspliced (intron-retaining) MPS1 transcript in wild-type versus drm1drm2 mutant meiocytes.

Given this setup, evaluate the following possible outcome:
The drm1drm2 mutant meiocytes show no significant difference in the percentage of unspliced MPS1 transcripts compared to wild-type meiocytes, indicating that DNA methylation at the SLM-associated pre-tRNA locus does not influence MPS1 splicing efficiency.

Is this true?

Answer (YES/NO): NO